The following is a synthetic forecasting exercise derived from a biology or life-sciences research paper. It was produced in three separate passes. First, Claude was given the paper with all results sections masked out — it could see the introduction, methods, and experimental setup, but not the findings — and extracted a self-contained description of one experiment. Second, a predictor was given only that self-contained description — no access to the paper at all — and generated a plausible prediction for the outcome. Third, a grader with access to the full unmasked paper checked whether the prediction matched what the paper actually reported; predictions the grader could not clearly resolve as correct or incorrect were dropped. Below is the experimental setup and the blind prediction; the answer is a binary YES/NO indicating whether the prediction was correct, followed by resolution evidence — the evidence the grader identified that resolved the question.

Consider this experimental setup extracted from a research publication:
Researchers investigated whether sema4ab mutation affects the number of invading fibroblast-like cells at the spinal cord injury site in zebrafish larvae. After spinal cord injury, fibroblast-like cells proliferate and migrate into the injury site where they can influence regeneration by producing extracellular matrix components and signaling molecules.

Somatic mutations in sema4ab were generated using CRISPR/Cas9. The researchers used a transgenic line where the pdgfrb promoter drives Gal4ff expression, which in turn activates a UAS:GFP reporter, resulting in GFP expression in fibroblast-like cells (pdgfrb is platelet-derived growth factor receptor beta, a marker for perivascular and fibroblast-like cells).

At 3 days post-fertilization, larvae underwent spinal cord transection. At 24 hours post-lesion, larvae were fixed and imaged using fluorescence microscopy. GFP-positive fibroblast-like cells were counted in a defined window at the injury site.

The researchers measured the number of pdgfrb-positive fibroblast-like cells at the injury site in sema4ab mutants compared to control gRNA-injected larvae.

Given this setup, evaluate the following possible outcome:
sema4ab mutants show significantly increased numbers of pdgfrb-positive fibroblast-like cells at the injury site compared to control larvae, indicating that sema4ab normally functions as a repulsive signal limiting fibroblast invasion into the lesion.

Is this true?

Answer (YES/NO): NO